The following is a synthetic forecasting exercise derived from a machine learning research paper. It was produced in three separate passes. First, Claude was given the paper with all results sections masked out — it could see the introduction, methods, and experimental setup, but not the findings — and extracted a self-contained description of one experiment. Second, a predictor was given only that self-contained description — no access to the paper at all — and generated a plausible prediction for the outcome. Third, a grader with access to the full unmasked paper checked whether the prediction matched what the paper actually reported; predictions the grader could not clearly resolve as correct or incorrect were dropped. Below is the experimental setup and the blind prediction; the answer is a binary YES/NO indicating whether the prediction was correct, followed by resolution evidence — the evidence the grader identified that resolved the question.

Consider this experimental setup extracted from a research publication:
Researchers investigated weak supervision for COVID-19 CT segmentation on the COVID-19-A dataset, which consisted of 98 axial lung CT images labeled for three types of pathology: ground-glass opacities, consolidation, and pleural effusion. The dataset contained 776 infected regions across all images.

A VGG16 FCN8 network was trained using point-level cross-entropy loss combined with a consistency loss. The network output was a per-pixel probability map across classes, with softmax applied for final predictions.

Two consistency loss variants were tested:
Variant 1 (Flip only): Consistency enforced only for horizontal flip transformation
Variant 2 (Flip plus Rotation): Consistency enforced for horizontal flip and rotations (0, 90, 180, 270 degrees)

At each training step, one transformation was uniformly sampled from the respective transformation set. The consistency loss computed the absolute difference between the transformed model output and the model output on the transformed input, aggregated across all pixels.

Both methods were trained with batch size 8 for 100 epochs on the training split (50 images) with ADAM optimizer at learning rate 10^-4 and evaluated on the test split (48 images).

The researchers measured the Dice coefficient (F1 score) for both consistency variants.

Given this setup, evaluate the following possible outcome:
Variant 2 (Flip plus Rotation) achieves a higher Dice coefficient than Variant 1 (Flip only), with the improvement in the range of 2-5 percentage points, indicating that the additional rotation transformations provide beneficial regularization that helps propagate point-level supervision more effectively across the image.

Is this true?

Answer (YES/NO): NO